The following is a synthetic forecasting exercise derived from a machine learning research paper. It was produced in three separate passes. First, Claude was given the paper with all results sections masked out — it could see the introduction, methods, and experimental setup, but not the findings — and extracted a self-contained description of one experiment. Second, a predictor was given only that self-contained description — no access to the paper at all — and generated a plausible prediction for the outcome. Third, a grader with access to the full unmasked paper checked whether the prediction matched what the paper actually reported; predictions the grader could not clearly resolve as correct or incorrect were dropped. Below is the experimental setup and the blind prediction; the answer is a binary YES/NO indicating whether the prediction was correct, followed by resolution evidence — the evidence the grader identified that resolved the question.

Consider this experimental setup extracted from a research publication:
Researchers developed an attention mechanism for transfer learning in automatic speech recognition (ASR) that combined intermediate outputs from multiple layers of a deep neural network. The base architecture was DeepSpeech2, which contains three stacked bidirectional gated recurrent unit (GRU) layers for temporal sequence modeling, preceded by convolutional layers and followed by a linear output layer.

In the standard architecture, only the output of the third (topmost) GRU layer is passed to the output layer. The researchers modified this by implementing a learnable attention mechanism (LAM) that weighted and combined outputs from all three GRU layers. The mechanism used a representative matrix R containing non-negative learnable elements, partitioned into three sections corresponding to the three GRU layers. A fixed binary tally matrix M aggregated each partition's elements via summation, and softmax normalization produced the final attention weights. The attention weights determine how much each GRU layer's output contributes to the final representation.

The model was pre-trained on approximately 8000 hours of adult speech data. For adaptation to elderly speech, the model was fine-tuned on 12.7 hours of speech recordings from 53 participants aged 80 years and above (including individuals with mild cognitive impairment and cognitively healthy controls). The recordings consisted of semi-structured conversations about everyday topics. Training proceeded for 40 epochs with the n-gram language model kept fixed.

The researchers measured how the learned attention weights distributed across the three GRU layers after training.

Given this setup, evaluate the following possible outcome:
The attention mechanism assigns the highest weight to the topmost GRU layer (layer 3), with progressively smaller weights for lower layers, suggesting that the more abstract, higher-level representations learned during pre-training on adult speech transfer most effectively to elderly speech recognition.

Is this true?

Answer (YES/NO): NO